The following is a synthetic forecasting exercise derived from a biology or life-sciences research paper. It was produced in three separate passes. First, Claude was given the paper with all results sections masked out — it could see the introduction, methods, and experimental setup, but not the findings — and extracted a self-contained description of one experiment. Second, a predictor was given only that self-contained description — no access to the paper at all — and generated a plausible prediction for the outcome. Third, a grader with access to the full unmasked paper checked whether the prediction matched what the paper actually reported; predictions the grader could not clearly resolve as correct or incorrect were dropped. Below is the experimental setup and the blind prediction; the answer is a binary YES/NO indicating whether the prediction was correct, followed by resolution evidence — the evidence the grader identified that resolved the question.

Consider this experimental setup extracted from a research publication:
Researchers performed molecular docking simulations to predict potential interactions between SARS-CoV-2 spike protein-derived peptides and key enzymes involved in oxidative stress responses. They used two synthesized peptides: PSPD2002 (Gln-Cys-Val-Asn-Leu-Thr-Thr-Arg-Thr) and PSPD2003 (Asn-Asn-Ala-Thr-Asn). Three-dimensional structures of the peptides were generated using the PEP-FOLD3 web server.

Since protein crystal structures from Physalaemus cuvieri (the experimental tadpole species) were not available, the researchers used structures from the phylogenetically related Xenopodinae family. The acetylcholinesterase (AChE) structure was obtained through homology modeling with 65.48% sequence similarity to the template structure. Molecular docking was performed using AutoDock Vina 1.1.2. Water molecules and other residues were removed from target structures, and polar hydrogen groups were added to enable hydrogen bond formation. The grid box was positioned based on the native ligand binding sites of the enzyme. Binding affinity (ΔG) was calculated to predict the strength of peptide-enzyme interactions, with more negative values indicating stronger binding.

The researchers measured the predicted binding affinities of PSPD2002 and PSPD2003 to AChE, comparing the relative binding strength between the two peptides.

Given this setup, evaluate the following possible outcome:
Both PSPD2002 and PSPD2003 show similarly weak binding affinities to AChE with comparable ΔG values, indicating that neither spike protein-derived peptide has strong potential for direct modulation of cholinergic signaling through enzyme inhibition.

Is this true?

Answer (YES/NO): NO